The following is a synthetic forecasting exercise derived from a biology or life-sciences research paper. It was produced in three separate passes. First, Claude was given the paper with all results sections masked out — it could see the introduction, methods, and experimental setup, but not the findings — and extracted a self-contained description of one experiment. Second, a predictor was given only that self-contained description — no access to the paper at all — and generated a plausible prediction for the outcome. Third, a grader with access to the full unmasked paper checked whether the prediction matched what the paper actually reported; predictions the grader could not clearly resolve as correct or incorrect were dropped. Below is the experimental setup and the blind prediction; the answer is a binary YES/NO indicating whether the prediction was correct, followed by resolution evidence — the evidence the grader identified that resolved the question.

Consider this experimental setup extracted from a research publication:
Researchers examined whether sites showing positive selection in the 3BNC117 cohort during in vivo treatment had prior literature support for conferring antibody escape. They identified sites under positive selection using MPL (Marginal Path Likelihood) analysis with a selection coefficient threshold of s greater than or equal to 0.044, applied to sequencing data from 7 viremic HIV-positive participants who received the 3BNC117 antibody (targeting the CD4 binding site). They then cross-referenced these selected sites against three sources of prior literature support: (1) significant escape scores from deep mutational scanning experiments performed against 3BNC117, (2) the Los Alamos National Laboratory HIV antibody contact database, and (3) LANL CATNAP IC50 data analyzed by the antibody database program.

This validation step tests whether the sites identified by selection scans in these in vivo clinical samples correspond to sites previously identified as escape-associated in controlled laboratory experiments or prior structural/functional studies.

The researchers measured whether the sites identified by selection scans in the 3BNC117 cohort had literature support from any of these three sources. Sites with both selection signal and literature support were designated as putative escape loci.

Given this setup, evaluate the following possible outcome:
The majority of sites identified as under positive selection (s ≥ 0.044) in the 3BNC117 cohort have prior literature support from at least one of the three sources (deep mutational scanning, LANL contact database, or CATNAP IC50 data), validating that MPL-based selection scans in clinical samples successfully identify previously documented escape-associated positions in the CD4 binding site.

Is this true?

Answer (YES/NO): YES